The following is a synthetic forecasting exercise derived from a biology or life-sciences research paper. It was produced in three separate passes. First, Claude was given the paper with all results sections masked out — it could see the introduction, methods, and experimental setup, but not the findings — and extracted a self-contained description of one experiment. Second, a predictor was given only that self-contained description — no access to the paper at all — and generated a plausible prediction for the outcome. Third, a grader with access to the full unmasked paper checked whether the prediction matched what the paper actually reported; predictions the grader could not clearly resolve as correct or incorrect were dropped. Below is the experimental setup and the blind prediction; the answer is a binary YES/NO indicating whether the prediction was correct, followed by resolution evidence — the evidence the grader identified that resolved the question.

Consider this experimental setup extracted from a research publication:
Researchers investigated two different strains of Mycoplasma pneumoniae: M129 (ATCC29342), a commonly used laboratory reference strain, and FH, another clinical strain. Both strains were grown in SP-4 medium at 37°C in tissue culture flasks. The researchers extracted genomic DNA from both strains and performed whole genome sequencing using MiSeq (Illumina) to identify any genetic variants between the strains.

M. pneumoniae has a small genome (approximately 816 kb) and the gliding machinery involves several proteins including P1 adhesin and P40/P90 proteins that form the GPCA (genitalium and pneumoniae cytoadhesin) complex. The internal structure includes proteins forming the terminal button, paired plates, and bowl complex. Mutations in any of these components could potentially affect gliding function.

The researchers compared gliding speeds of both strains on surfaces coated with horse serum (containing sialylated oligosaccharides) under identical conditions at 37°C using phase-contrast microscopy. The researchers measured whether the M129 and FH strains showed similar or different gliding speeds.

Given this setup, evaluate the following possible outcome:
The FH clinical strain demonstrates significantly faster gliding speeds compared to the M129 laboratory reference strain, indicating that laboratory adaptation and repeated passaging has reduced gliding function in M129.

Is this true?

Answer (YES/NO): NO